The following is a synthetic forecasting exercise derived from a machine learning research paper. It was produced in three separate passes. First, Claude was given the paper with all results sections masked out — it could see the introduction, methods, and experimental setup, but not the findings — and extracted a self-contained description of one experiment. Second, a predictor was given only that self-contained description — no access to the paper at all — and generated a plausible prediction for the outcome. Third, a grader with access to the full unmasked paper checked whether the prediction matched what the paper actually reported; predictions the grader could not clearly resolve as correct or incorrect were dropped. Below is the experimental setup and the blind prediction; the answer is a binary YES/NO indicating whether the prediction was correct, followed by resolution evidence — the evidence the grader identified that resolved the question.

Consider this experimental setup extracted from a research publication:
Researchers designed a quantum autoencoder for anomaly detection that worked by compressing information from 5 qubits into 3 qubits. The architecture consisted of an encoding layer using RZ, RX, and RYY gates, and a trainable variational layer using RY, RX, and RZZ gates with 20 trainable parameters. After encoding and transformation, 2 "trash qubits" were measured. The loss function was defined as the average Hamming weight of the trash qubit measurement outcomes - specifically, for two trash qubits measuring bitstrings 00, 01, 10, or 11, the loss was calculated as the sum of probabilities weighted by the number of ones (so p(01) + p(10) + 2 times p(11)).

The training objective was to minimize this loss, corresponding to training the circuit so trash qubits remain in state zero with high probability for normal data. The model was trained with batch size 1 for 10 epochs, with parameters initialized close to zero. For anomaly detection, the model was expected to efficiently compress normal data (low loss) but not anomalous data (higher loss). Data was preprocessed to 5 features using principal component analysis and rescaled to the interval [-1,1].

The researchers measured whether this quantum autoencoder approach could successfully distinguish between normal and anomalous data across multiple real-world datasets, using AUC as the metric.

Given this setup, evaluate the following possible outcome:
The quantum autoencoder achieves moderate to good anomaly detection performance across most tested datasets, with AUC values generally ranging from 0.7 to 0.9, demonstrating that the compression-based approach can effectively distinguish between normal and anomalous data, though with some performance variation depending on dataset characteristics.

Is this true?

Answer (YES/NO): NO